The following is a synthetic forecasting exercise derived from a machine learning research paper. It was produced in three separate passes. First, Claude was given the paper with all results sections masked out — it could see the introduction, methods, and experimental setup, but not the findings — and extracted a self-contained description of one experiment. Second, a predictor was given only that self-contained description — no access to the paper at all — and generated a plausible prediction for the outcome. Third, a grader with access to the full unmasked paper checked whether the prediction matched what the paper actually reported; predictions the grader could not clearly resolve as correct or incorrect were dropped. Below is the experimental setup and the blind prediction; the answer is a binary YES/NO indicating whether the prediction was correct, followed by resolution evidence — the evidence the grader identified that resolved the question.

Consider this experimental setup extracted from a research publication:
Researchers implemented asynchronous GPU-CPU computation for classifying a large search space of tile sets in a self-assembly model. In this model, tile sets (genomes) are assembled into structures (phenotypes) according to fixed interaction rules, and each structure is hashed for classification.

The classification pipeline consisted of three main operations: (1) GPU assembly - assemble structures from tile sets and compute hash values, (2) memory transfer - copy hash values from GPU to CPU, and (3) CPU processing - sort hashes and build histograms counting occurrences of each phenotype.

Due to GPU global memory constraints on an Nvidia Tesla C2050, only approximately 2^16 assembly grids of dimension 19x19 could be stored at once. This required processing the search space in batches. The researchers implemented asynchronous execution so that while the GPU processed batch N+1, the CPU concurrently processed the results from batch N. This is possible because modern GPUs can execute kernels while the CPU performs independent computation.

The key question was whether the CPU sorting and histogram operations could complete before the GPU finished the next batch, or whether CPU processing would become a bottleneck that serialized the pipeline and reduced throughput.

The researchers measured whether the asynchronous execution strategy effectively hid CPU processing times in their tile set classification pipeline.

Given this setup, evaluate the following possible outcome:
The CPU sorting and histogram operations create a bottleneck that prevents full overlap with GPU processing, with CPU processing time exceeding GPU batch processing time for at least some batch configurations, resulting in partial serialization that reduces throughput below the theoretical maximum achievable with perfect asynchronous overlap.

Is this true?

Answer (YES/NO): NO